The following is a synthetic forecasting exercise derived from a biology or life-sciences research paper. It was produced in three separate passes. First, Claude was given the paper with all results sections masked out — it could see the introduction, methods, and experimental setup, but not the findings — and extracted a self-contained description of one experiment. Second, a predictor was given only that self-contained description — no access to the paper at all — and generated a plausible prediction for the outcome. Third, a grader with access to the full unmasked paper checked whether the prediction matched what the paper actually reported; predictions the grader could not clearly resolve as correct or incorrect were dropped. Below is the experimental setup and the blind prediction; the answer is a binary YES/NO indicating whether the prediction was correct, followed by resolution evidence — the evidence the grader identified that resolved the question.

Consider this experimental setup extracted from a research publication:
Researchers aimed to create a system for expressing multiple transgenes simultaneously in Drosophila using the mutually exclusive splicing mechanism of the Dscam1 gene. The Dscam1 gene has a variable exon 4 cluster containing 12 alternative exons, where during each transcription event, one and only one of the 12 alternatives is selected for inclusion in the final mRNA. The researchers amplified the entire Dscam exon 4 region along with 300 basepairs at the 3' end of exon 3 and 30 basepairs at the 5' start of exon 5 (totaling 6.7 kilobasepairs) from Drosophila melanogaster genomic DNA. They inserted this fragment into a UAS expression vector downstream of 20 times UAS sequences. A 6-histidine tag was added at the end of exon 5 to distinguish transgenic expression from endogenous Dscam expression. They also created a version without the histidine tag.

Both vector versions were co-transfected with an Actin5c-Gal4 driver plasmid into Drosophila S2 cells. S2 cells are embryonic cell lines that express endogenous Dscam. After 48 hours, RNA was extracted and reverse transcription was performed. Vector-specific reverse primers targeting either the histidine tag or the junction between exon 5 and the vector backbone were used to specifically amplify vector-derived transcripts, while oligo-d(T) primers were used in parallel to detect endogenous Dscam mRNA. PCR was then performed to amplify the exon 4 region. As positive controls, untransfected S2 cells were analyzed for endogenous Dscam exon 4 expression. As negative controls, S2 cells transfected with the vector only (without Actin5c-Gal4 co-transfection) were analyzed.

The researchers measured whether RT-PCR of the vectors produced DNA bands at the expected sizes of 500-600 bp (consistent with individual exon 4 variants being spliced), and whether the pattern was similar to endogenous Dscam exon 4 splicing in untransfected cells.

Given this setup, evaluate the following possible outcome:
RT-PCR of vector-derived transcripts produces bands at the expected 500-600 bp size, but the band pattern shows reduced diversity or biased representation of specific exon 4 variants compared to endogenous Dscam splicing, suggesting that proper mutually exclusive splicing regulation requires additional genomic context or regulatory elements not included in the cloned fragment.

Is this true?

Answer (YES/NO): NO